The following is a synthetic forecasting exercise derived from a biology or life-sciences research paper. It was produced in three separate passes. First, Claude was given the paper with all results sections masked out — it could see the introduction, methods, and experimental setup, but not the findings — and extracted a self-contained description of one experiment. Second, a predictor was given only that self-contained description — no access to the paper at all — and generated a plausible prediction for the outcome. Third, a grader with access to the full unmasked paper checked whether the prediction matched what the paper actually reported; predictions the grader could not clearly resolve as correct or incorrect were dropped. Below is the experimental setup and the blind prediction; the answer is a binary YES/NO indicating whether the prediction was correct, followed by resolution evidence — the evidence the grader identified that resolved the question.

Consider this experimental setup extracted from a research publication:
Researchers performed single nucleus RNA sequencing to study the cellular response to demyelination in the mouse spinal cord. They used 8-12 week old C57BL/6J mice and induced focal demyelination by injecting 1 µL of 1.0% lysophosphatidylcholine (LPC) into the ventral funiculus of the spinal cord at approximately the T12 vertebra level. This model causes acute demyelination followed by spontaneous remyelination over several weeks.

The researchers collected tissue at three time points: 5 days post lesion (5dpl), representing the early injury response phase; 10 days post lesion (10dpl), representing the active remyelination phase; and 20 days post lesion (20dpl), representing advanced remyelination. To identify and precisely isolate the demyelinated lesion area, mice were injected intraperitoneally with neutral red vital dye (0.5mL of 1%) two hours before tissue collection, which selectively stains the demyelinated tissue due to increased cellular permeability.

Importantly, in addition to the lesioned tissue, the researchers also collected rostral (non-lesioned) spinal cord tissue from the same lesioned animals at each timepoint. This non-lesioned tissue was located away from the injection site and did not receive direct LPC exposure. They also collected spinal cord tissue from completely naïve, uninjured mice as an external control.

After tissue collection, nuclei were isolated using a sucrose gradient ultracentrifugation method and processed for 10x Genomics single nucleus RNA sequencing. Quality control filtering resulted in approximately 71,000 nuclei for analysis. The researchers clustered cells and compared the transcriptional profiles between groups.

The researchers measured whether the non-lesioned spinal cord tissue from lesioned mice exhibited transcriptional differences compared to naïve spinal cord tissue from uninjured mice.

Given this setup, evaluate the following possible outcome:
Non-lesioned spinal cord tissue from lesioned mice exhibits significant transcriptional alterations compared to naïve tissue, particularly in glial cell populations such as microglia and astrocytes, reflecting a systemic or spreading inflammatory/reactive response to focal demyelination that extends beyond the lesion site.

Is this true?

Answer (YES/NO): YES